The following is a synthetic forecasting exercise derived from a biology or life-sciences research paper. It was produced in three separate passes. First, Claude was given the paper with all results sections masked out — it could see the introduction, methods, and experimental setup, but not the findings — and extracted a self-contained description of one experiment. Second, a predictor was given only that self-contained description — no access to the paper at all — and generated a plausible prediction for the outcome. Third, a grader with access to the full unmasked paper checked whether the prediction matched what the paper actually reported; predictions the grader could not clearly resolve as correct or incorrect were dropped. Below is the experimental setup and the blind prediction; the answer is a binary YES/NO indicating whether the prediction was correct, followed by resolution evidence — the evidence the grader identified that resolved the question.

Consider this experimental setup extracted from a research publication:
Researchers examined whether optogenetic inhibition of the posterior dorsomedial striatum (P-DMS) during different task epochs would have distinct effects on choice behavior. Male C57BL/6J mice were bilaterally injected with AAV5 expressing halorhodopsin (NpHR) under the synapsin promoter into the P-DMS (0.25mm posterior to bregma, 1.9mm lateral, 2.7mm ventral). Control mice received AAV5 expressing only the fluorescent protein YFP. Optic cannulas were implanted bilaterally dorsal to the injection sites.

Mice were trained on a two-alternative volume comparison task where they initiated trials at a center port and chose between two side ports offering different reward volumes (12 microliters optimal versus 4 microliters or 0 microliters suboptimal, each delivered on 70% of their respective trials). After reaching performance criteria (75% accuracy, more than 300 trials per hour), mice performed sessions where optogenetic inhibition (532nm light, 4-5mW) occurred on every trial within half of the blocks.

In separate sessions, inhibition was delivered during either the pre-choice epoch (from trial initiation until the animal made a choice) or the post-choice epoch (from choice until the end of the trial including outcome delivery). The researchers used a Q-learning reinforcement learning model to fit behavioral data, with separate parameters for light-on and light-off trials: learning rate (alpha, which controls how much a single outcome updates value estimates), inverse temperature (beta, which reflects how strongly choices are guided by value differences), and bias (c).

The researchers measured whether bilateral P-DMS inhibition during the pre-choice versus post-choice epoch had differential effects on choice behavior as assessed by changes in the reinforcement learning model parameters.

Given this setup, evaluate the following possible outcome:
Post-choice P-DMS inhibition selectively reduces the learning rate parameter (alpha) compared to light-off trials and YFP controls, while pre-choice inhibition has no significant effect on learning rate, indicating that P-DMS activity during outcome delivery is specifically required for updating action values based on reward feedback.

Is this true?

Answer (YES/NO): NO